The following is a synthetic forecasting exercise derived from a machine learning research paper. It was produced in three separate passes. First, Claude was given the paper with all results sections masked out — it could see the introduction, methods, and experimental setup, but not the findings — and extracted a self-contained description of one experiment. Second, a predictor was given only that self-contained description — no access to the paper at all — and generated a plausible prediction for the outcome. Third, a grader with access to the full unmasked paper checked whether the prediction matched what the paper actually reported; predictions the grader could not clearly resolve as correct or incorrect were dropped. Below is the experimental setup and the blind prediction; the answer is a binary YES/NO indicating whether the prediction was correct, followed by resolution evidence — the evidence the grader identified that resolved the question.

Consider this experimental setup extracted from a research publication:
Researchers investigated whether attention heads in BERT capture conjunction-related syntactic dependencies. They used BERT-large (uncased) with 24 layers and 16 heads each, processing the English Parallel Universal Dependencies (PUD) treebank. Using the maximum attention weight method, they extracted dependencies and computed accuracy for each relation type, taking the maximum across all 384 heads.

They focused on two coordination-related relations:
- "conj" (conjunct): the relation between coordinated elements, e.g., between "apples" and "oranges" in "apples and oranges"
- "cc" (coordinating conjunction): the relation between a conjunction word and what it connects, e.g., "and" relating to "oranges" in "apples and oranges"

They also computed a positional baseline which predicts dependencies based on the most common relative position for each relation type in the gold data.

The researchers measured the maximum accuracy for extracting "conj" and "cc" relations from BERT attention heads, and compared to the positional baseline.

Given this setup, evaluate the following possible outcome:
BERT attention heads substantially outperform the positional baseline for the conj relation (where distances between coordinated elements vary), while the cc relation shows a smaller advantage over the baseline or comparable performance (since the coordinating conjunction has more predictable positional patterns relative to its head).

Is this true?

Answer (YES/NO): NO